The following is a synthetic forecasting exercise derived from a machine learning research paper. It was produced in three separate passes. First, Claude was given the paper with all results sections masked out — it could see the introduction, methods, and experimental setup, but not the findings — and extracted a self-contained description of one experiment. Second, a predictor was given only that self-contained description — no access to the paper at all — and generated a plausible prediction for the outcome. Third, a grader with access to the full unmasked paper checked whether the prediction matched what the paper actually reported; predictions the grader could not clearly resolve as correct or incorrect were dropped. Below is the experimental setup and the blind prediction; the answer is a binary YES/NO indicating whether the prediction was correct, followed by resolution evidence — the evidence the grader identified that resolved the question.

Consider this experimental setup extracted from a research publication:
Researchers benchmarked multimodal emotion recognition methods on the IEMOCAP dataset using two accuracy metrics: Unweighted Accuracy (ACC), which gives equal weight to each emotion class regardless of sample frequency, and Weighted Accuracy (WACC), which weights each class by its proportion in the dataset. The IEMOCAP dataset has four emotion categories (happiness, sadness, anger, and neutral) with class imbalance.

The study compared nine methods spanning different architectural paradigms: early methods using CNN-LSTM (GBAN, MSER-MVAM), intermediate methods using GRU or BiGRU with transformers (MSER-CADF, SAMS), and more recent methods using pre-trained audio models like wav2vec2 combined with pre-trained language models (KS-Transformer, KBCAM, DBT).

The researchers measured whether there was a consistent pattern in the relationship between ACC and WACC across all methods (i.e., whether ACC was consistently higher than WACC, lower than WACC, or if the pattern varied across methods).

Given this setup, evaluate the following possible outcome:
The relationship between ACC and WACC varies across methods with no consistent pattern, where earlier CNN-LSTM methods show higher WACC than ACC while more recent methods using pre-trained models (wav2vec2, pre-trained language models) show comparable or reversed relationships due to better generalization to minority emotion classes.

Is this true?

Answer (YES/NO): NO